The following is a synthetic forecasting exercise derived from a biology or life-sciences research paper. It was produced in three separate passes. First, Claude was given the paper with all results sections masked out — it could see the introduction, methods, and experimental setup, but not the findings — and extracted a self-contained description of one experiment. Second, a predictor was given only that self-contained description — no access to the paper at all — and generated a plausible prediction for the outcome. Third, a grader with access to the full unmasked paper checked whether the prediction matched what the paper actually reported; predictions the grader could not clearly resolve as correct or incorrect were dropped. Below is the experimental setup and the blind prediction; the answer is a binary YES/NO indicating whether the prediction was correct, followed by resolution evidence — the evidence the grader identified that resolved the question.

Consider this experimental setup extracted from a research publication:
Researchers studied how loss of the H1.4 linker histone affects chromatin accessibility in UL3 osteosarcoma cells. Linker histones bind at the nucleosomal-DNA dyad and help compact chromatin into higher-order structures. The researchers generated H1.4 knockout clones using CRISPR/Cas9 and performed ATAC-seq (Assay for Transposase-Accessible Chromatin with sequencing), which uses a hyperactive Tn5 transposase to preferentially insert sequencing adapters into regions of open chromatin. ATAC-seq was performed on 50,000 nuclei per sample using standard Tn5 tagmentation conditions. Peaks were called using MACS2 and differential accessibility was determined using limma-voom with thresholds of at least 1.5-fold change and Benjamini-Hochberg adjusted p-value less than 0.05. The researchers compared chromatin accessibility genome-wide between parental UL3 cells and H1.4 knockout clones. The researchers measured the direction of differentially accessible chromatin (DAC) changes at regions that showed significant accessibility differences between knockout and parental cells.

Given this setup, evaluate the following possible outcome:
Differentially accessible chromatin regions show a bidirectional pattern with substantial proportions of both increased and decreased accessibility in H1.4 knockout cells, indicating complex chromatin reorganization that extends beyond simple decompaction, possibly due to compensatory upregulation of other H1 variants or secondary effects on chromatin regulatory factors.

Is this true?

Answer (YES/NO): YES